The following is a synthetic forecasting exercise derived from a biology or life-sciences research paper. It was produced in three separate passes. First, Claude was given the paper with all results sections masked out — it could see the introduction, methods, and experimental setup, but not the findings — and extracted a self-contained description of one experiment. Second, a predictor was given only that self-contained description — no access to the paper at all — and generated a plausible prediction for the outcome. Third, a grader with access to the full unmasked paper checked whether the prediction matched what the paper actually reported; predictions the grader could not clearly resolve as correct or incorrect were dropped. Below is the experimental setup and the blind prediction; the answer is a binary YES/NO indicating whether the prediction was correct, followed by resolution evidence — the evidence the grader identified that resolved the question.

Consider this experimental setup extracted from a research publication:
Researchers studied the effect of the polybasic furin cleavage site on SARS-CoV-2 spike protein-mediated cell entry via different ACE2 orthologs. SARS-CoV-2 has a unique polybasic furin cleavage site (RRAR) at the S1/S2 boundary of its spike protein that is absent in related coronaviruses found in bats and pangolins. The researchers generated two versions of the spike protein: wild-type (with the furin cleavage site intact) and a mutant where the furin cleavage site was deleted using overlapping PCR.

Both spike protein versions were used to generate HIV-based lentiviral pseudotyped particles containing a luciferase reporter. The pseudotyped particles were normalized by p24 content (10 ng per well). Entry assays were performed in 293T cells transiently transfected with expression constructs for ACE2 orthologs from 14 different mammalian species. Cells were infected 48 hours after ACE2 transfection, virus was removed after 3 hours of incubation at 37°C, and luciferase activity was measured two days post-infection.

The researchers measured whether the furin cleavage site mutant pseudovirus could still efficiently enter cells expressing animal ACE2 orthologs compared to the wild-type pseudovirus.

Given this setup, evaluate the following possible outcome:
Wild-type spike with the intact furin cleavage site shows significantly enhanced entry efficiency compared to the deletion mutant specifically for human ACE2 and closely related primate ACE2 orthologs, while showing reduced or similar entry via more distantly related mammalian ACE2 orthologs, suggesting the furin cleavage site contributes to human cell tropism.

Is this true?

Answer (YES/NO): NO